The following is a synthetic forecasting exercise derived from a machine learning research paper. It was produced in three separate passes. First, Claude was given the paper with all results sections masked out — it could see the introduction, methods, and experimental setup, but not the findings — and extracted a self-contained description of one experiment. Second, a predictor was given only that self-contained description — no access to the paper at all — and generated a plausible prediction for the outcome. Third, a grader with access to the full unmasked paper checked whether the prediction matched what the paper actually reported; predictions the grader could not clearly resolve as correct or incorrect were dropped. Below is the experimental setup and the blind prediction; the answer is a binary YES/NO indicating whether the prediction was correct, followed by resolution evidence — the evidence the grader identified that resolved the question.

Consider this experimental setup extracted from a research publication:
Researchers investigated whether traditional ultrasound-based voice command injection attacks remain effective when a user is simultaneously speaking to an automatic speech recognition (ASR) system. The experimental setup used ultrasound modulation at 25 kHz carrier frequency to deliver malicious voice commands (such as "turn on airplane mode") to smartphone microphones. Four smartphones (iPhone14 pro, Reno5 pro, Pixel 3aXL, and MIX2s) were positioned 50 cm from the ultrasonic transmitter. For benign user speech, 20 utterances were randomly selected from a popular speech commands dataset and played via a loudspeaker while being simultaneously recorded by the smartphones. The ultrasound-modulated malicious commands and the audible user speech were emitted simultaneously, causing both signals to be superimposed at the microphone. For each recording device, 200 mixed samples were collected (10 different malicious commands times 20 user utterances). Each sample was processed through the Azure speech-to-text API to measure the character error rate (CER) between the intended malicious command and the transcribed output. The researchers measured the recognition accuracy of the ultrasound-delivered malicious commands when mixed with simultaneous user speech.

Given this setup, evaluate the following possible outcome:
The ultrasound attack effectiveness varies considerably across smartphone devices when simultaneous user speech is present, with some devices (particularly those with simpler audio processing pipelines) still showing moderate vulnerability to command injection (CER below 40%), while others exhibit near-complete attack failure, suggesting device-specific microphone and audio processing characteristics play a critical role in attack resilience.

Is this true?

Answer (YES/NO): NO